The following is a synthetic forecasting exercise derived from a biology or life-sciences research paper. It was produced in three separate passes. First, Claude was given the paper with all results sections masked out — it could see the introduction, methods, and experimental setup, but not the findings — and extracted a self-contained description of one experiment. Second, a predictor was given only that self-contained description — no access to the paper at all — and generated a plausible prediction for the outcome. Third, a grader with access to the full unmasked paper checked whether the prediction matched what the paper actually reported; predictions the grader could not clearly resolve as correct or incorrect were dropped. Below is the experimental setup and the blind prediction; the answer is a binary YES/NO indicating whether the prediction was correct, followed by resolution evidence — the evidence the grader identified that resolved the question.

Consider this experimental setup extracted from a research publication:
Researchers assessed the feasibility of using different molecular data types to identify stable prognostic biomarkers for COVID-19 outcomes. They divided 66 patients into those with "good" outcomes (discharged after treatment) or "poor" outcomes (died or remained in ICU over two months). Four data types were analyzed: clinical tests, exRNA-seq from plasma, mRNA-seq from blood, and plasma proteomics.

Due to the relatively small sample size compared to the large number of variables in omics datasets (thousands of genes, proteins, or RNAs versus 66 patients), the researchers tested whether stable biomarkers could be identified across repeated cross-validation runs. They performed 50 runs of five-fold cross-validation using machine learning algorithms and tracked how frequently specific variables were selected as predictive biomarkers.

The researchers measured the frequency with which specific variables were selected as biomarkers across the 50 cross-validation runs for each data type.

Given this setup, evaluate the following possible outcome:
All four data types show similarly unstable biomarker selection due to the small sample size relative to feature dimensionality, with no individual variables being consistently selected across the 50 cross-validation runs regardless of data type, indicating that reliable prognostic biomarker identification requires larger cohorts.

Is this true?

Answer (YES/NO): NO